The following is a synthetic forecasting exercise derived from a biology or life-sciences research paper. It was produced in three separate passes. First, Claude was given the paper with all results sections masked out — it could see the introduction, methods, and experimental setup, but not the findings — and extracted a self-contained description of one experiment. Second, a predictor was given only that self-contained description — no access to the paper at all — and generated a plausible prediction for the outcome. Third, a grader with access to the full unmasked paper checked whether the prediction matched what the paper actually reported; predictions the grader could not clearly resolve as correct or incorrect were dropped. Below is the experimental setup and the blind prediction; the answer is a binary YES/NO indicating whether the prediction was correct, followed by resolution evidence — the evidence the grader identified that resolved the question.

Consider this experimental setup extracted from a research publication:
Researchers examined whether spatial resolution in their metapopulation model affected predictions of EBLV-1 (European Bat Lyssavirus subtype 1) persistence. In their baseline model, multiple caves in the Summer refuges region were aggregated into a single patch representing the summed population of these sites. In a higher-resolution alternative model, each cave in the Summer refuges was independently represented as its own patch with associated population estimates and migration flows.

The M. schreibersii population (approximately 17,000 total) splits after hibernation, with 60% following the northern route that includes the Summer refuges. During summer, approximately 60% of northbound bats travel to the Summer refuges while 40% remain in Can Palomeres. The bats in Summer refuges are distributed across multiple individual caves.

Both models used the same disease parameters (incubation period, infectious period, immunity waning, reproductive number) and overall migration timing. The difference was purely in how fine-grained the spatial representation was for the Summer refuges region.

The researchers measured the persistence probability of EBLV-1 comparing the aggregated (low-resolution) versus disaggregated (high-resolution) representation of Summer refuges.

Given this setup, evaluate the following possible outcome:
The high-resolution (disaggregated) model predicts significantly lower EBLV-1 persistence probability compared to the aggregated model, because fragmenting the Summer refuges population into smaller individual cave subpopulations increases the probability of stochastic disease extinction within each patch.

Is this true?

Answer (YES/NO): NO